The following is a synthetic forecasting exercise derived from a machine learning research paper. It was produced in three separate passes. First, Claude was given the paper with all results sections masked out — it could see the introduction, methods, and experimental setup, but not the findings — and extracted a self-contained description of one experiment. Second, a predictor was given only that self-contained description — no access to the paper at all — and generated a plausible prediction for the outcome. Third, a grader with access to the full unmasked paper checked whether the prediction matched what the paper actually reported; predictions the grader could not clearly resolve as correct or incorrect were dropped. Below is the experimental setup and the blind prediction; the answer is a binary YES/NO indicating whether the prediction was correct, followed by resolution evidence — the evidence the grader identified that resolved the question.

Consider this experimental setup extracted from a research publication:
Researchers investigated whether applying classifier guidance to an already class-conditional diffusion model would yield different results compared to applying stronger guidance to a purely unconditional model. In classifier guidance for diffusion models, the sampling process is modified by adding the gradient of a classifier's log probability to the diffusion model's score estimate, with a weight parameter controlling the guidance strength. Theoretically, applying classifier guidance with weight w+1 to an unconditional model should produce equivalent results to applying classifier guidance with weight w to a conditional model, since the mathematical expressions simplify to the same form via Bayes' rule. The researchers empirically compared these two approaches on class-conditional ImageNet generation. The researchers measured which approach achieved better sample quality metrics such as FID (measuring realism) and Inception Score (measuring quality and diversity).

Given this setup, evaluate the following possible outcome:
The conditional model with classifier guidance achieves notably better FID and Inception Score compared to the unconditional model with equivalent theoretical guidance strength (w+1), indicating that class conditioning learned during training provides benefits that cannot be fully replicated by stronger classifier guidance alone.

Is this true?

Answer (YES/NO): YES